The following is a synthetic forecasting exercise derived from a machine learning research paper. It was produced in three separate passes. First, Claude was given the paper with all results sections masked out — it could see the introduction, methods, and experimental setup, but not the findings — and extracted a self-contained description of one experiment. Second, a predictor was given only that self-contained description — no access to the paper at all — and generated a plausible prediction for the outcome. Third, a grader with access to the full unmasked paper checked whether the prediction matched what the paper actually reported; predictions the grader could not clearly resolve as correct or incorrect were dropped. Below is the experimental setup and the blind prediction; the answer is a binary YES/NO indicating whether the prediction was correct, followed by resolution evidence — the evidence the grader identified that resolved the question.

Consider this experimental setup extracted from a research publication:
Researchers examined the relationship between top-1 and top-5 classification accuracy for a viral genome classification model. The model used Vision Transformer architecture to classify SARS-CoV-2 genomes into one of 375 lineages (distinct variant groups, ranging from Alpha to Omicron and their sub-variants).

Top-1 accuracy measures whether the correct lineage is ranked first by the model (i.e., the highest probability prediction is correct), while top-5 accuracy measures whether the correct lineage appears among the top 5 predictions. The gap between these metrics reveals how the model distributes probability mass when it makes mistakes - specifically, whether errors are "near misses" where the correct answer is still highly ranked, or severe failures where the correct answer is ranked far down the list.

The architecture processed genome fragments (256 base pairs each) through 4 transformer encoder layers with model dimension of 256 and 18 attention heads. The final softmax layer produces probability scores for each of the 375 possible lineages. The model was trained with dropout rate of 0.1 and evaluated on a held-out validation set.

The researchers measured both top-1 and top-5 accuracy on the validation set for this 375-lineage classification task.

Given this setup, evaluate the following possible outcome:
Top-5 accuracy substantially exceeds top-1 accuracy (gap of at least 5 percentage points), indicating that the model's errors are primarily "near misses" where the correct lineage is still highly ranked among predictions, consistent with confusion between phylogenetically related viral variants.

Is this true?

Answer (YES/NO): YES